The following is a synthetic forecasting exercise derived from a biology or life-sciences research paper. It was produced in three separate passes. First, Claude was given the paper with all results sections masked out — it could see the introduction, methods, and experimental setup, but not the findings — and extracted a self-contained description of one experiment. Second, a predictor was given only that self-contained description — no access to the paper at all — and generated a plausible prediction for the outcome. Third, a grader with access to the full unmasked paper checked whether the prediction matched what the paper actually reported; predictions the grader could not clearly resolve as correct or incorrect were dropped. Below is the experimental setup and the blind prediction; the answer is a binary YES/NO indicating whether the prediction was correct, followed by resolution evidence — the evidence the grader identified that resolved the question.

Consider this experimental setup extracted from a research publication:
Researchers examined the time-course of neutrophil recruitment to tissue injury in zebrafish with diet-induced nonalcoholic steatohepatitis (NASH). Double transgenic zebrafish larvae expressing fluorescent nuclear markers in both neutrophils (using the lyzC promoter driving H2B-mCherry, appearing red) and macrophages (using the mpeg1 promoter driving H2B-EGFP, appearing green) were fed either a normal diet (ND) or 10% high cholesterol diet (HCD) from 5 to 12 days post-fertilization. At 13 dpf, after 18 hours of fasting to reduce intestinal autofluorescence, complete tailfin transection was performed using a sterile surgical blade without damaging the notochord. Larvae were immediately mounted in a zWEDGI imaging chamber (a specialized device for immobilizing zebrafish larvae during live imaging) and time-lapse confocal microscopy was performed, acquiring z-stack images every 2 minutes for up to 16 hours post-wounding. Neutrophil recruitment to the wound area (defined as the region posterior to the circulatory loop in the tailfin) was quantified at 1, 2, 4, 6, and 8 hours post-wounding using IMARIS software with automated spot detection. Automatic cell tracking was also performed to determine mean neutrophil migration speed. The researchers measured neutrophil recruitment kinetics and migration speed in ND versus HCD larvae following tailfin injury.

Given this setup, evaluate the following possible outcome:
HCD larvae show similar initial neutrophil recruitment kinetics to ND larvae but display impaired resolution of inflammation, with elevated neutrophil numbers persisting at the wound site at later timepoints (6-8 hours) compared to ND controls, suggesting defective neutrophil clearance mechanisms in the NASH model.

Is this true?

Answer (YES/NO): NO